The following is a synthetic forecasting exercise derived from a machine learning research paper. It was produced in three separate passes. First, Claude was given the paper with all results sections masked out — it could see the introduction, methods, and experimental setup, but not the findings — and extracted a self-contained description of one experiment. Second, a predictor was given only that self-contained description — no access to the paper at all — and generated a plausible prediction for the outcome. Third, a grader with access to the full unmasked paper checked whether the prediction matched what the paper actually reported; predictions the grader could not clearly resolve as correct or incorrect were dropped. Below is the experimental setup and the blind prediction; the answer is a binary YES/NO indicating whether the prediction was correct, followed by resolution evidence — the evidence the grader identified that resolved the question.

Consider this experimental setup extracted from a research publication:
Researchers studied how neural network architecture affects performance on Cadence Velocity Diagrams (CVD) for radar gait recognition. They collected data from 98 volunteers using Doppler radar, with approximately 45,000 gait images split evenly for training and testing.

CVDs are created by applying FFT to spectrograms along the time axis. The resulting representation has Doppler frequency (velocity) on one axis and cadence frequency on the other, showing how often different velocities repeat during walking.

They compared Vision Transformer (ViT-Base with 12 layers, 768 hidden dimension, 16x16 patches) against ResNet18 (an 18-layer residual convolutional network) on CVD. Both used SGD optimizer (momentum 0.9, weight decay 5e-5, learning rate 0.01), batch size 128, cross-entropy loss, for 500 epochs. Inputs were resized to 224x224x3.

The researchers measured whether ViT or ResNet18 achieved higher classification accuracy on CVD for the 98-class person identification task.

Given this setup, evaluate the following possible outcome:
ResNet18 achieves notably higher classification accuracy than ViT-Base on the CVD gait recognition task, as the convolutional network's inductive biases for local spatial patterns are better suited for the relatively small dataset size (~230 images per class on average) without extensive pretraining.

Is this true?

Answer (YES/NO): NO